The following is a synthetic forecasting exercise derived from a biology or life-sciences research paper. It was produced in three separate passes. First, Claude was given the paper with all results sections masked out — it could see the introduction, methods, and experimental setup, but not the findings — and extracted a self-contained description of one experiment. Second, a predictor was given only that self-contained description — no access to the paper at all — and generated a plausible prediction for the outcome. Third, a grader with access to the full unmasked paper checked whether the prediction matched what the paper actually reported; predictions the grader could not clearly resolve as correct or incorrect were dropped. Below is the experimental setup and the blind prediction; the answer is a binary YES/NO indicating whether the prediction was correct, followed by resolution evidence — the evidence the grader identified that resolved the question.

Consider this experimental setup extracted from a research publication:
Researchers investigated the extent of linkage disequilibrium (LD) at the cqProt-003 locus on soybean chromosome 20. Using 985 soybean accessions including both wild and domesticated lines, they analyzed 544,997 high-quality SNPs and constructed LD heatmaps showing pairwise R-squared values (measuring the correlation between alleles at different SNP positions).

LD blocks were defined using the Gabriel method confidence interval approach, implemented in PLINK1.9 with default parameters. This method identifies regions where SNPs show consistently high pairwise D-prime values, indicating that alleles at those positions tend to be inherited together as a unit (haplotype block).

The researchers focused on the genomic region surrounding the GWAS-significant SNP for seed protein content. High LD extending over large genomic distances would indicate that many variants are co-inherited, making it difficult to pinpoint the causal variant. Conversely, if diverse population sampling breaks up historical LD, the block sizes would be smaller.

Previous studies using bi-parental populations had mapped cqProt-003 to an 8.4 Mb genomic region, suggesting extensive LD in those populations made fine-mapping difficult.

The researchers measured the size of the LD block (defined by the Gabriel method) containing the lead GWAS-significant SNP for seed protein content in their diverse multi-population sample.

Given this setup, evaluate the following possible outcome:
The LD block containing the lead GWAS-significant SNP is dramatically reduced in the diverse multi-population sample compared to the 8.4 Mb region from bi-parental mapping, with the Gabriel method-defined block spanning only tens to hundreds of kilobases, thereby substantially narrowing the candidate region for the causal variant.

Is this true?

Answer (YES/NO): YES